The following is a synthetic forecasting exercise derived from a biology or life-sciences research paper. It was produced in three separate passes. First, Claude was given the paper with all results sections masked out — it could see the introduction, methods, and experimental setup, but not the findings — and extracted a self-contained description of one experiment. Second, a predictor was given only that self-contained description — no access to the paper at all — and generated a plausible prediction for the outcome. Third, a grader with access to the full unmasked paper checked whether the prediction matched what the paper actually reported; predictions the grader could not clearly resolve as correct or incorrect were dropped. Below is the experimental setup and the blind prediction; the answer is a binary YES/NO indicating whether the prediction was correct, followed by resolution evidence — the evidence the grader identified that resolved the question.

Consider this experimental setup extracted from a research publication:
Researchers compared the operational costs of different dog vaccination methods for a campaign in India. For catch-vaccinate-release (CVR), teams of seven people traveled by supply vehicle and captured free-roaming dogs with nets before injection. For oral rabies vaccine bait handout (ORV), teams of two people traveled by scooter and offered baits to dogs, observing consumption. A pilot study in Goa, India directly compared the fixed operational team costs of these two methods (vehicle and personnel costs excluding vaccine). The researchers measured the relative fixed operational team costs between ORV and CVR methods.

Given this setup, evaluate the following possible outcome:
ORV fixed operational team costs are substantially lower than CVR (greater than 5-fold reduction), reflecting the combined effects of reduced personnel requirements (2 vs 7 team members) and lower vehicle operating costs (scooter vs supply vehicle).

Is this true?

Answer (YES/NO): NO